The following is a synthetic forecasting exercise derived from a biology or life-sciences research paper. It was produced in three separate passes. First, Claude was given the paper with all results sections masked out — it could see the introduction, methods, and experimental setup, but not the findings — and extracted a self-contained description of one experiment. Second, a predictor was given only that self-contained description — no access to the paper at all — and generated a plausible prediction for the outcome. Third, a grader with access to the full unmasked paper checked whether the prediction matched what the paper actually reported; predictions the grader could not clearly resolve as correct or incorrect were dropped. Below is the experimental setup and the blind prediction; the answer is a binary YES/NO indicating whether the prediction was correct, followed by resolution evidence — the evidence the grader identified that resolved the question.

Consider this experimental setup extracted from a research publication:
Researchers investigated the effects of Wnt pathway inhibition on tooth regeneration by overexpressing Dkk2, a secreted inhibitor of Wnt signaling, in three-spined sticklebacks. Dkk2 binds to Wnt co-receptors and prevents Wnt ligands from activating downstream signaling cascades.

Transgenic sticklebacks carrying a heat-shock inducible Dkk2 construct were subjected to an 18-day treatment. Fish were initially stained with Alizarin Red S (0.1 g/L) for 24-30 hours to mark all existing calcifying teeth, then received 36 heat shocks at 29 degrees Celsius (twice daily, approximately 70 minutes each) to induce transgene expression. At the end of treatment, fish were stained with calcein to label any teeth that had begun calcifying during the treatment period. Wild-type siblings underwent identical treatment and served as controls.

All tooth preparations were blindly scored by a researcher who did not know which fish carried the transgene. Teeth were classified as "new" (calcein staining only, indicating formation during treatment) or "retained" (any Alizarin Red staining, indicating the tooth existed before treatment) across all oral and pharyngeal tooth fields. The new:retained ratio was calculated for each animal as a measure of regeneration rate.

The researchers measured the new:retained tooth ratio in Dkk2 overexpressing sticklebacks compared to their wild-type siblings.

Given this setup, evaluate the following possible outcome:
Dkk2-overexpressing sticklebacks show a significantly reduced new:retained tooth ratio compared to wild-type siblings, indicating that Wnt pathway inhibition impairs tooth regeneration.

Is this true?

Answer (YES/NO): YES